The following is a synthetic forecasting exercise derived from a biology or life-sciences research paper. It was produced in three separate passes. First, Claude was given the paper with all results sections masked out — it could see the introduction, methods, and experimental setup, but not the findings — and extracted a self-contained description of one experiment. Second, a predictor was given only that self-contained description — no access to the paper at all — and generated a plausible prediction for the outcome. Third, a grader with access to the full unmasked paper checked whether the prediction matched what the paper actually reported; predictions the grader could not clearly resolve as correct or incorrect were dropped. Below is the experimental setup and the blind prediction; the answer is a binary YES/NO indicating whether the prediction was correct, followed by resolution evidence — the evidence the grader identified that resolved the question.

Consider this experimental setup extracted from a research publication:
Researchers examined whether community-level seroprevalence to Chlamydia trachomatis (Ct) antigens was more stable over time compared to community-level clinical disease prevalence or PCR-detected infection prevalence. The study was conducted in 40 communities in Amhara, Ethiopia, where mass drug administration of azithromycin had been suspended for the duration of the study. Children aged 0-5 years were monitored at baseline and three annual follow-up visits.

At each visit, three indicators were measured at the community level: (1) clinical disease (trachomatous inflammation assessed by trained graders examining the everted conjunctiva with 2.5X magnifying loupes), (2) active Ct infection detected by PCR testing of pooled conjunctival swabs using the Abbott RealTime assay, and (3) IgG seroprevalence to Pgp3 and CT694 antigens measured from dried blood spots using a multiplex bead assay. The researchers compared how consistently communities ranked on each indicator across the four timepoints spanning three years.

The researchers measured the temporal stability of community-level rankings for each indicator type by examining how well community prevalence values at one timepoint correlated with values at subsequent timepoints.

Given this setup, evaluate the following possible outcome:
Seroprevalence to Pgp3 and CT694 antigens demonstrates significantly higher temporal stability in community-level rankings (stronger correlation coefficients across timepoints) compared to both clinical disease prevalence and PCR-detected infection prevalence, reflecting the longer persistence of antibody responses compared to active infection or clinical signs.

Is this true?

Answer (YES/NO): NO